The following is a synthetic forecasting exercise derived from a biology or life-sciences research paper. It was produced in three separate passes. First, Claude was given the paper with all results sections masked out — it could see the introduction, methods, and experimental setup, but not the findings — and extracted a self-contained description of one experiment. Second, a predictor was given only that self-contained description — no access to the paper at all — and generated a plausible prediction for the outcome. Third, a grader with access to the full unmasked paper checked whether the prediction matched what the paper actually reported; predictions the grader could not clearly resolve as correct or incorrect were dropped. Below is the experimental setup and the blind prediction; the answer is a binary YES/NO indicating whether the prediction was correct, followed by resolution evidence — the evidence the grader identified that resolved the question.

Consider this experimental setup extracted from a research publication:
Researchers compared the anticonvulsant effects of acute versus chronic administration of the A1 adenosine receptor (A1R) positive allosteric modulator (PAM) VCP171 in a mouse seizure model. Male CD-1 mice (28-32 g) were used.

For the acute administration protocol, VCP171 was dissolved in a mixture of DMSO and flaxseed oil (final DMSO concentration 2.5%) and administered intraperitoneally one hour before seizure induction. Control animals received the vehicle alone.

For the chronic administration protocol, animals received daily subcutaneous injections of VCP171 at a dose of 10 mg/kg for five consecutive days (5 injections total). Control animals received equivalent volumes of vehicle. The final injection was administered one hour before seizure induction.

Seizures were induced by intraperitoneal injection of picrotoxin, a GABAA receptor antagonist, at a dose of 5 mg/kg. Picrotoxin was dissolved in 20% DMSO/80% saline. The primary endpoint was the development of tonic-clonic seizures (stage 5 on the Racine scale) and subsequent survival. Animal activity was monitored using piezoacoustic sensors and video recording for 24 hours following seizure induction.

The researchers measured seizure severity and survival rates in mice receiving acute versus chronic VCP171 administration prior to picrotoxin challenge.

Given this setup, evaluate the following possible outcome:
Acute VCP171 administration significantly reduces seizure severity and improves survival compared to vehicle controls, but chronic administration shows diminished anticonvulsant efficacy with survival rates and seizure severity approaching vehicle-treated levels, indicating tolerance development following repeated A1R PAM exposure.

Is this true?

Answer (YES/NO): NO